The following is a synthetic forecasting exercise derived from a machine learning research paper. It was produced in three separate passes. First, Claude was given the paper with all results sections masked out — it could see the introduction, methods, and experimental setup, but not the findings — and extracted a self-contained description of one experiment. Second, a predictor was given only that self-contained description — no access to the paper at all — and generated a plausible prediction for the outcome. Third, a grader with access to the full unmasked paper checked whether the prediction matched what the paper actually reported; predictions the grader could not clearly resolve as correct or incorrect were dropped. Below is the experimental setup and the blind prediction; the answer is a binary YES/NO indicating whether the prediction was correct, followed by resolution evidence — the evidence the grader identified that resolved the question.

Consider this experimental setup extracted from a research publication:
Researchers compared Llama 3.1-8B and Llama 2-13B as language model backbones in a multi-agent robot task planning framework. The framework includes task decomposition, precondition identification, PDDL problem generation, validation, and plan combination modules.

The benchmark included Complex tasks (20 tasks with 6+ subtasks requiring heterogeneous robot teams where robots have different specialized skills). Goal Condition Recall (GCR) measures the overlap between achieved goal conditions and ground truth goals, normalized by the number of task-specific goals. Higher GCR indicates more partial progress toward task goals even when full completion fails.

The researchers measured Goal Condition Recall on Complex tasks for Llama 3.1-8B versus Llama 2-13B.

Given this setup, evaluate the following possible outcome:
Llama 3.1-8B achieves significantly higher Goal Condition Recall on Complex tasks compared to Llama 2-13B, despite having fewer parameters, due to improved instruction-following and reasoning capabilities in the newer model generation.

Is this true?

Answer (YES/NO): YES